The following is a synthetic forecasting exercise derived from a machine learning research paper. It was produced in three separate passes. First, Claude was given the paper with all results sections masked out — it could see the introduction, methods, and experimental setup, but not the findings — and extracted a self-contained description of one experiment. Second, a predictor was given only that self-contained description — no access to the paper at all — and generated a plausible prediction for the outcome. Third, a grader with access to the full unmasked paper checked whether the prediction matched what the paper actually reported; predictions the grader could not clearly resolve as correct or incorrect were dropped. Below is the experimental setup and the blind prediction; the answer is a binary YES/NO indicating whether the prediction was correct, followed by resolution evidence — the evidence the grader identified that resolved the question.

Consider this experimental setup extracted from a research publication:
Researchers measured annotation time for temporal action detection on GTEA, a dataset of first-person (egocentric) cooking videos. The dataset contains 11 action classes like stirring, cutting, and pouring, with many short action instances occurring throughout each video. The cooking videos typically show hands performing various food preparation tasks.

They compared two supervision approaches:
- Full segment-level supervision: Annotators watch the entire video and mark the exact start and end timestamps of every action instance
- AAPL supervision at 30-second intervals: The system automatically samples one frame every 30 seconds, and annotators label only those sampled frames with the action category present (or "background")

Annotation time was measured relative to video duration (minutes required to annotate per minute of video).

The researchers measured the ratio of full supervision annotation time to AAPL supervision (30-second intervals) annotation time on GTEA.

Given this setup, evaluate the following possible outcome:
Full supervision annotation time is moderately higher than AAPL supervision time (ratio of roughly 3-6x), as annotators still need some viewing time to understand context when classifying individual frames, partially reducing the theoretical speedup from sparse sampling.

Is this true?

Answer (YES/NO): NO